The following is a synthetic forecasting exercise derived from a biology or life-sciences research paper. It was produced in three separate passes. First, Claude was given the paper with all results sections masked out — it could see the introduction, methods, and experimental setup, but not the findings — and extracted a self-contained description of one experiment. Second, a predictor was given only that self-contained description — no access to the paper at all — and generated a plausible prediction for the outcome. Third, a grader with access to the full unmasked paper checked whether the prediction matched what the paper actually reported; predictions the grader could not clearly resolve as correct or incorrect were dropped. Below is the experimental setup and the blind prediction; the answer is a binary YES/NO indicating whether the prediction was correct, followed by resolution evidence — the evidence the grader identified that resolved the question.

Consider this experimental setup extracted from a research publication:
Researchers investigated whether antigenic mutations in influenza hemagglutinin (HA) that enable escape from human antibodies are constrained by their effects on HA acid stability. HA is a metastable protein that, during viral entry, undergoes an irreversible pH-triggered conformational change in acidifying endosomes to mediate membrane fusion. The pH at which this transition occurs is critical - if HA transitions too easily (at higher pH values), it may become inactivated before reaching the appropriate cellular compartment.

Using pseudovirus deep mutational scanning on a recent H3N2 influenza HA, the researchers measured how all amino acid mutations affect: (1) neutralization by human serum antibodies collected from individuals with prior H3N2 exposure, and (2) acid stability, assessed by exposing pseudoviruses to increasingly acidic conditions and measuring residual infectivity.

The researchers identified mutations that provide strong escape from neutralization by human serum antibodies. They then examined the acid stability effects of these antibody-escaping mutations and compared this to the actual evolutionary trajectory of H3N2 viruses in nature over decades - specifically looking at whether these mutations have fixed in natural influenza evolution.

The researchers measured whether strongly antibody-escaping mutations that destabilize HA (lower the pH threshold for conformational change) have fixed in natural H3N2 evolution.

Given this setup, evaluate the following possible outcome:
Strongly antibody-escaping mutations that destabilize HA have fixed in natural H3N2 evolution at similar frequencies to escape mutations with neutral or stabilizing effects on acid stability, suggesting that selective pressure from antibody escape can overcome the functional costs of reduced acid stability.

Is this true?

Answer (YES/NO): NO